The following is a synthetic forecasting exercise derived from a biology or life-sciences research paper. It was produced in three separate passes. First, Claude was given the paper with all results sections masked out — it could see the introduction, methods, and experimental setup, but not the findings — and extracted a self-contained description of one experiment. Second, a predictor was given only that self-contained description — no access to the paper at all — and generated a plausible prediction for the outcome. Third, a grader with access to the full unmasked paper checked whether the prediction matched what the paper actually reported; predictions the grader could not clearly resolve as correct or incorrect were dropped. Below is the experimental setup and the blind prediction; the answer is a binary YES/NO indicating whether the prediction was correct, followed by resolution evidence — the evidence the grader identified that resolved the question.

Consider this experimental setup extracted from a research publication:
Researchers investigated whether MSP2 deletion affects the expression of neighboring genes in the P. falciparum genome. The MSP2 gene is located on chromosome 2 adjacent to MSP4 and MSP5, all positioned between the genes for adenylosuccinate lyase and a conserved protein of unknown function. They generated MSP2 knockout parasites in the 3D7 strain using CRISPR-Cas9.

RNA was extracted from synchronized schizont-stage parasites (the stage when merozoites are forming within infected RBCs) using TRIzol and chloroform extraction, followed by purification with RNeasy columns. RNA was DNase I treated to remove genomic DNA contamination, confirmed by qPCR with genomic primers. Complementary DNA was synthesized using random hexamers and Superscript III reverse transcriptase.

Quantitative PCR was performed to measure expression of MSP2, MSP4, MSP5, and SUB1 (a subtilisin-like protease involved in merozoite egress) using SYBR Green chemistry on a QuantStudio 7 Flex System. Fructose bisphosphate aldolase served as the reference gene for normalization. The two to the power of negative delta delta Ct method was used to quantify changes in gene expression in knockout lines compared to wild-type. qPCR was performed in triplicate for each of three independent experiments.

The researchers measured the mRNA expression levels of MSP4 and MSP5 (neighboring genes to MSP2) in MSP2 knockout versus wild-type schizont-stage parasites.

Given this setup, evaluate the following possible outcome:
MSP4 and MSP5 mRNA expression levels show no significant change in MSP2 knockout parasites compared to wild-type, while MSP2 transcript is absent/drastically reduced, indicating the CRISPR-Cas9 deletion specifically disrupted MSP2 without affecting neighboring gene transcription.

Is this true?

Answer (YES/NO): YES